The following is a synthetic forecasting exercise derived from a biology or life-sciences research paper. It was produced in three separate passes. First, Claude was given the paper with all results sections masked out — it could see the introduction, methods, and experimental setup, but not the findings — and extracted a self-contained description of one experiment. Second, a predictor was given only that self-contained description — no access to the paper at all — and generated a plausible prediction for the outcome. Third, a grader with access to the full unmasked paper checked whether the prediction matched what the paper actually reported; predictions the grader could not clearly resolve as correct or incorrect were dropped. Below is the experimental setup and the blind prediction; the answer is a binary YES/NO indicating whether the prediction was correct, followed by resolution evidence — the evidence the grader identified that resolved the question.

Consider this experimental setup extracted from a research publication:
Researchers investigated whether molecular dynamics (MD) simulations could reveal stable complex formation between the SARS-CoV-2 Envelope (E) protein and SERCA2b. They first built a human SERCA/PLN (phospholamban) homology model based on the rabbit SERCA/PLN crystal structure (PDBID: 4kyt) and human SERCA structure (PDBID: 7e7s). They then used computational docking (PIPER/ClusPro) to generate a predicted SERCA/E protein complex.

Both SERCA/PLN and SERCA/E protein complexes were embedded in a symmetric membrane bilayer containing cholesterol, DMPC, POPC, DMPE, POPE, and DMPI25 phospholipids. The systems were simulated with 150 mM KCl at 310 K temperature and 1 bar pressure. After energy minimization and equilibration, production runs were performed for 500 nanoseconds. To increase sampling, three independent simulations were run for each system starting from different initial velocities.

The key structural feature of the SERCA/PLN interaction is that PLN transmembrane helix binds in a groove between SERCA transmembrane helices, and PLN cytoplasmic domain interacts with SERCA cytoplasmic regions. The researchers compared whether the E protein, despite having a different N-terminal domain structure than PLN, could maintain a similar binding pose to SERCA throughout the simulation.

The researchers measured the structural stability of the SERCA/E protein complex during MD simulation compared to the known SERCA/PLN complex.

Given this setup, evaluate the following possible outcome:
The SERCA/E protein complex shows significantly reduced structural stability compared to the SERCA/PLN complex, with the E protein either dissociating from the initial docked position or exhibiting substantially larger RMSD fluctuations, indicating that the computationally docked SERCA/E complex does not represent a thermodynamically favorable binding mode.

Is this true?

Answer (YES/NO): NO